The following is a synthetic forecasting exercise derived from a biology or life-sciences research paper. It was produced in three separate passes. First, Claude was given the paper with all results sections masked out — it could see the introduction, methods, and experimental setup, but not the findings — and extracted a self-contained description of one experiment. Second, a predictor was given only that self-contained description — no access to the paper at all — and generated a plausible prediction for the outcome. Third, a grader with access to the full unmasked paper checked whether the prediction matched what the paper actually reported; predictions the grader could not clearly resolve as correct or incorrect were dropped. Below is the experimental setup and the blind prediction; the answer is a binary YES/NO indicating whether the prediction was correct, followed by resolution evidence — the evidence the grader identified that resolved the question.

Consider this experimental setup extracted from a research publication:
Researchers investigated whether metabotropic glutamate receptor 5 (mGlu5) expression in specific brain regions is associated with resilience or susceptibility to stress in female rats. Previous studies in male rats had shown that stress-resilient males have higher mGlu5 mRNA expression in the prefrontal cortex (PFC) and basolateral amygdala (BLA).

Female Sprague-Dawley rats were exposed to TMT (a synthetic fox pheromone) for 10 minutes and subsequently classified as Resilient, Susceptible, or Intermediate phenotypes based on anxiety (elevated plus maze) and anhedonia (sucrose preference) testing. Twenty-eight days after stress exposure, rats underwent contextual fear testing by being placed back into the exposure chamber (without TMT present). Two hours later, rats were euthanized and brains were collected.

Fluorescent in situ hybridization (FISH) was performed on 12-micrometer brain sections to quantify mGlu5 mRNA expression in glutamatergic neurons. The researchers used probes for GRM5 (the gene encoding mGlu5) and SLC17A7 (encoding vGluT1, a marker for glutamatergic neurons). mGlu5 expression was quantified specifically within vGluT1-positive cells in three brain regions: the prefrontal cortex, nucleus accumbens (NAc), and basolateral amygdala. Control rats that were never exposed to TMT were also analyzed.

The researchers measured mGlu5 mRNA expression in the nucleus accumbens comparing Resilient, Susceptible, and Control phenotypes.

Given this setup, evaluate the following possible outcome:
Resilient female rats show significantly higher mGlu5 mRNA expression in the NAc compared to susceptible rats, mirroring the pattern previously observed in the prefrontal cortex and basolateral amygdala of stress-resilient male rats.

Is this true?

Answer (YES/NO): YES